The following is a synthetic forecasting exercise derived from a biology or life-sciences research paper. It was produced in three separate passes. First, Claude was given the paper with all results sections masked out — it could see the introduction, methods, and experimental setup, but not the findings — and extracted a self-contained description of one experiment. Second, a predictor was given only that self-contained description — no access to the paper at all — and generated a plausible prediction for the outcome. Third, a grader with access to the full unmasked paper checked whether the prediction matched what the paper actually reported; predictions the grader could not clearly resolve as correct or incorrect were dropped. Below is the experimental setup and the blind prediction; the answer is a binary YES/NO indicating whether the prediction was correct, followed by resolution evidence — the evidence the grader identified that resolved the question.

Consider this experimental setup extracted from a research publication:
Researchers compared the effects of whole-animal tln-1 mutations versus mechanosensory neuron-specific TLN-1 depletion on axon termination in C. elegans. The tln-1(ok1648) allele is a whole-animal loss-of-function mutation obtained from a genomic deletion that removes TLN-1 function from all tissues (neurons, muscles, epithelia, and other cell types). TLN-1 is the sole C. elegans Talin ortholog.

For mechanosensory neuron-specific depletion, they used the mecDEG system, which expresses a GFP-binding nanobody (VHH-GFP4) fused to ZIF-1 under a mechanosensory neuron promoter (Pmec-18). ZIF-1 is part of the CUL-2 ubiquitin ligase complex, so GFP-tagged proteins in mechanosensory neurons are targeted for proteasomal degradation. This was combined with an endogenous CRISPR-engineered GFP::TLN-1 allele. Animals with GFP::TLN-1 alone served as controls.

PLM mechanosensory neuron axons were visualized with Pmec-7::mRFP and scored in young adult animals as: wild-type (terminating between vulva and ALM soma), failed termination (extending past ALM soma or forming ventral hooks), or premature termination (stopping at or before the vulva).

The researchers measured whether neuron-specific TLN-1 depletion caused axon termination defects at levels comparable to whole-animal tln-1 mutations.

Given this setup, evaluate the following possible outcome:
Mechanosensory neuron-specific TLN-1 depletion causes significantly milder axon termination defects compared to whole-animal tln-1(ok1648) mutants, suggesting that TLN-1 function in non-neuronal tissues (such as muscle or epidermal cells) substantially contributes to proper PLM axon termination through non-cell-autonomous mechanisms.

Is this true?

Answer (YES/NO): NO